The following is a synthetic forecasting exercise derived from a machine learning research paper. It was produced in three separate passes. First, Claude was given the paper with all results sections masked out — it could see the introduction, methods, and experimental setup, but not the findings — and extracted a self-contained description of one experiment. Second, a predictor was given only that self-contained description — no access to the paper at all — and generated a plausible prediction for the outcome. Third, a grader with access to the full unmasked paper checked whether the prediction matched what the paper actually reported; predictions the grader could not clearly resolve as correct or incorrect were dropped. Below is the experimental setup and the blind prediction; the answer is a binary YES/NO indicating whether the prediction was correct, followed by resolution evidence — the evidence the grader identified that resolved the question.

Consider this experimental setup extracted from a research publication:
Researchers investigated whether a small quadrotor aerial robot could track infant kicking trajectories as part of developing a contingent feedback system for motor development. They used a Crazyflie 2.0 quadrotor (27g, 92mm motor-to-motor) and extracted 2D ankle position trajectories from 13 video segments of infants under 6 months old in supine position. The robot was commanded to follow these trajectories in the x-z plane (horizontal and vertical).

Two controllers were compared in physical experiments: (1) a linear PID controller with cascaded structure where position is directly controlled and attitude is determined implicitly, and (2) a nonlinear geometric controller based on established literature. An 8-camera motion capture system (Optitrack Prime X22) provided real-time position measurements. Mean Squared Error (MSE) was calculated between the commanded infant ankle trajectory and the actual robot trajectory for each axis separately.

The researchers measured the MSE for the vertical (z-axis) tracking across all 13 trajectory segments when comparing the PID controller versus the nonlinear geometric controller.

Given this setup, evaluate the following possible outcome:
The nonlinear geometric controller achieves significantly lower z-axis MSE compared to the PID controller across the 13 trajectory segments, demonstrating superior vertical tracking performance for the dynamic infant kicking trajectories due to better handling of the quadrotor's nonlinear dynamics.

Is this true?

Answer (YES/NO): YES